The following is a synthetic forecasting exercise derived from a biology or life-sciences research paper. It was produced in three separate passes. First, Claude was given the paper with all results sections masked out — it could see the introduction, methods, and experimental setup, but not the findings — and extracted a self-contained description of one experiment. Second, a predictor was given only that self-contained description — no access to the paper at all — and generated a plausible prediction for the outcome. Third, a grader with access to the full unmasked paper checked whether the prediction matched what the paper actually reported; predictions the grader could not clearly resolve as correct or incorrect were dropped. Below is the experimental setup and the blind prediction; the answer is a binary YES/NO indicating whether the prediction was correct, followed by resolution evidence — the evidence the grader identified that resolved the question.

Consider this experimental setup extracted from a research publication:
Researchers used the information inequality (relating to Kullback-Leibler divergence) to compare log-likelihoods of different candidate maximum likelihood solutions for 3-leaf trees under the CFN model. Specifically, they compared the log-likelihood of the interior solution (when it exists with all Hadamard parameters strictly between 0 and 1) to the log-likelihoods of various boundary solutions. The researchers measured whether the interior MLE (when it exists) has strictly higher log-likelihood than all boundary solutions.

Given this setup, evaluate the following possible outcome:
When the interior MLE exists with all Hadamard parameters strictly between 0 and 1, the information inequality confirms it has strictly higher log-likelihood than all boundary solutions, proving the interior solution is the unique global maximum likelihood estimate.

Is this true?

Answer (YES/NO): YES